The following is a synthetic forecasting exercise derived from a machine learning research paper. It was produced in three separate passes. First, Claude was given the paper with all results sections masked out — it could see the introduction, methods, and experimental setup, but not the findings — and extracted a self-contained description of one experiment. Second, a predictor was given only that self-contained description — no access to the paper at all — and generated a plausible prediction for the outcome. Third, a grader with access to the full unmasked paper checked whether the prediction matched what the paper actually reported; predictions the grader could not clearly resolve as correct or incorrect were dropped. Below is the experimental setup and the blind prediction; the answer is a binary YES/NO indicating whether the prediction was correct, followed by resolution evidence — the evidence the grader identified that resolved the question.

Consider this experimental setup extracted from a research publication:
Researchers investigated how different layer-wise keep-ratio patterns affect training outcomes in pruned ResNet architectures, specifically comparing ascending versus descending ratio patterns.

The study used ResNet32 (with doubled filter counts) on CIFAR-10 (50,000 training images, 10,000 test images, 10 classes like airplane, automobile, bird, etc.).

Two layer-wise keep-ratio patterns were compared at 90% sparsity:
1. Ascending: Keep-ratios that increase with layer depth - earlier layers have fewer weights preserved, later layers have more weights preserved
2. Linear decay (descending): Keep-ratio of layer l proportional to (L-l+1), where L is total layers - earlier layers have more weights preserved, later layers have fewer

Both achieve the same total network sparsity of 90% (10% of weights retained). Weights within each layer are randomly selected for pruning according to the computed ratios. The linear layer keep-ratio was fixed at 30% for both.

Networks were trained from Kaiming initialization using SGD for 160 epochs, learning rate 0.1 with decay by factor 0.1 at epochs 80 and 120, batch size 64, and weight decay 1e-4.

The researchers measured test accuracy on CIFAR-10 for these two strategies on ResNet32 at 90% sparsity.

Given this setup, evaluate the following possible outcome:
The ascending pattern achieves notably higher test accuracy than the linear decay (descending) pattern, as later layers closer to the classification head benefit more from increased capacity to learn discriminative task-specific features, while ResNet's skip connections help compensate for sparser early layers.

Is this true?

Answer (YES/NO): NO